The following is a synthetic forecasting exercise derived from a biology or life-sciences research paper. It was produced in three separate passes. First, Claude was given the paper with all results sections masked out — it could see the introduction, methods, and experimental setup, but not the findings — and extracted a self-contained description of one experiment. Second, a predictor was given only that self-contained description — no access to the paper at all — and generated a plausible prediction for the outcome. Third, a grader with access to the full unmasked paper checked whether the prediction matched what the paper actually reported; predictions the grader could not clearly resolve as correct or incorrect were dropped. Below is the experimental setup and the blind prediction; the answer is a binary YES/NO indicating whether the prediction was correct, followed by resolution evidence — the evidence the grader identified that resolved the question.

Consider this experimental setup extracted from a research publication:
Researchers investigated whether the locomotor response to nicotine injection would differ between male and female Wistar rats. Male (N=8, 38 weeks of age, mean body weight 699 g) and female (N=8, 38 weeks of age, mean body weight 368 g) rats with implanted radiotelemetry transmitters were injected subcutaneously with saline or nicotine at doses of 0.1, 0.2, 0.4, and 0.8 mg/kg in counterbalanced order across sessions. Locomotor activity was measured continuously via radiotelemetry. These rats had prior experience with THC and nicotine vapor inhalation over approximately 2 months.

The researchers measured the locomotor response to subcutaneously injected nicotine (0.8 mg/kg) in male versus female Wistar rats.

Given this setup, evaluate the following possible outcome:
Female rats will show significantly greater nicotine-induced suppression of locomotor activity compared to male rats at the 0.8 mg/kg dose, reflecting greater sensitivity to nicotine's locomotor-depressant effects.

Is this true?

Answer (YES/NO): NO